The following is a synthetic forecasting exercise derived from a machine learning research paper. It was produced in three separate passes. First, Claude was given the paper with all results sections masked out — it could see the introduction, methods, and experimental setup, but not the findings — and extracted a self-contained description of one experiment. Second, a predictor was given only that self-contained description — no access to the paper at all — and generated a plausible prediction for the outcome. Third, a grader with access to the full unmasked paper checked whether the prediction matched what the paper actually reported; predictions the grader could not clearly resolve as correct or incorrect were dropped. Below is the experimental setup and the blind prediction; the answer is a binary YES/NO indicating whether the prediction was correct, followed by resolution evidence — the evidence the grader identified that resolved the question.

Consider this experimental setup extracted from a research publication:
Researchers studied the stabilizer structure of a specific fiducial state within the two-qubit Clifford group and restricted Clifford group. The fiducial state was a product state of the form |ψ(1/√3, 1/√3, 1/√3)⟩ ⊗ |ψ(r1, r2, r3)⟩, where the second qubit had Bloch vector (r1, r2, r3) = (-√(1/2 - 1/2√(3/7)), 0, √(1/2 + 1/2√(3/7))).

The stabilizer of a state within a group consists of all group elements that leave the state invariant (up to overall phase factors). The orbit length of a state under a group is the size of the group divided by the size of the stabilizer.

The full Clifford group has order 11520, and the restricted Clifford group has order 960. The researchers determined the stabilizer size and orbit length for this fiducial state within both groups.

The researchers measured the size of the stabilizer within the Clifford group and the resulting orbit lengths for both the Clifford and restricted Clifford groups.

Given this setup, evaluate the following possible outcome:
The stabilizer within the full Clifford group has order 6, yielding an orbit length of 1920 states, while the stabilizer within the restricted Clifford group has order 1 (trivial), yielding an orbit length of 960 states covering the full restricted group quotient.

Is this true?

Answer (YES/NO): NO